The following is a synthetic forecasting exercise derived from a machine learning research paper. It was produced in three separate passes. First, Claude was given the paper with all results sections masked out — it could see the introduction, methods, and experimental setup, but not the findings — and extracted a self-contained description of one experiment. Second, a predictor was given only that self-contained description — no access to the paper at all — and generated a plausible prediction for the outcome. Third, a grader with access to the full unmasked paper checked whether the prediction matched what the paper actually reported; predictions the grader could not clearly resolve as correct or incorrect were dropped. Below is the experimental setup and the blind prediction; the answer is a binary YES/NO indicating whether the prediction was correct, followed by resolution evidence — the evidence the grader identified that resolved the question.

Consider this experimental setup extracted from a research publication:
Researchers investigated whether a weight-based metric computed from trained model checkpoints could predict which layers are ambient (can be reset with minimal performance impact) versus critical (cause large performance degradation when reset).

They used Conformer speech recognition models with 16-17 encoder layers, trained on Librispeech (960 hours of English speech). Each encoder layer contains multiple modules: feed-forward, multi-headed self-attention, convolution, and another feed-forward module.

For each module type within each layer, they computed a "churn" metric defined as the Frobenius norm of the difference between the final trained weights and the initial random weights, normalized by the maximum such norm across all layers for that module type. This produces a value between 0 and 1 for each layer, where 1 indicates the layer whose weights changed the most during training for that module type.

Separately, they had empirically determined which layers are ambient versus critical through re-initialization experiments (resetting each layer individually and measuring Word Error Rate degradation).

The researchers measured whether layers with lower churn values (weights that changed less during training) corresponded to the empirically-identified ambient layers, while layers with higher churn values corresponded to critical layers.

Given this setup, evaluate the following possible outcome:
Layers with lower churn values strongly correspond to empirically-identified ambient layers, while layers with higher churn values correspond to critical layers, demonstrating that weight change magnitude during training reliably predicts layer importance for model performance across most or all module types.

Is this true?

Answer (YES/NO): NO